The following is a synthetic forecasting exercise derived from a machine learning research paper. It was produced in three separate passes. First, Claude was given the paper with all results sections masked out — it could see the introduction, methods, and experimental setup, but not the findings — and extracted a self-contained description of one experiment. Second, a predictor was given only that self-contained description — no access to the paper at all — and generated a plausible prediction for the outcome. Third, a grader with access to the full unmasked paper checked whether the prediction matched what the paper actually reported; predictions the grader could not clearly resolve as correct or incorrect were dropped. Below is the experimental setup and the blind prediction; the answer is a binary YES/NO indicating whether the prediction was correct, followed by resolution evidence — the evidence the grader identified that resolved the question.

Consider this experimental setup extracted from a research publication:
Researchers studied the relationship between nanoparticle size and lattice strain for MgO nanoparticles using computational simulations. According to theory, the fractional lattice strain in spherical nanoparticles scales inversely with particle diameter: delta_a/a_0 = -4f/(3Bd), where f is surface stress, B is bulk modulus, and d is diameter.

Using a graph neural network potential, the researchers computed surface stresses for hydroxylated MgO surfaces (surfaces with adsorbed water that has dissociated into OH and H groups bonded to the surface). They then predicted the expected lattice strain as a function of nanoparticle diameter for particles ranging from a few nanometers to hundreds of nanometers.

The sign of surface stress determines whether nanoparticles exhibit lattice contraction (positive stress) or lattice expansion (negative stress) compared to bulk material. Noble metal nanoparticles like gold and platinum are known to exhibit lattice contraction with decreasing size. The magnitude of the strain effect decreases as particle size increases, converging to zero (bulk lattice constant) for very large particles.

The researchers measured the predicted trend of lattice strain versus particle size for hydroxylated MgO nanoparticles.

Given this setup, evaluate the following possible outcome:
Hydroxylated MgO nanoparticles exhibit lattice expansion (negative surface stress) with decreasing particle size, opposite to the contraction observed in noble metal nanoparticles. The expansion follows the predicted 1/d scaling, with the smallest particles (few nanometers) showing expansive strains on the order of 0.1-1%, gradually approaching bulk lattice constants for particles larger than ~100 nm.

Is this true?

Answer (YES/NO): YES